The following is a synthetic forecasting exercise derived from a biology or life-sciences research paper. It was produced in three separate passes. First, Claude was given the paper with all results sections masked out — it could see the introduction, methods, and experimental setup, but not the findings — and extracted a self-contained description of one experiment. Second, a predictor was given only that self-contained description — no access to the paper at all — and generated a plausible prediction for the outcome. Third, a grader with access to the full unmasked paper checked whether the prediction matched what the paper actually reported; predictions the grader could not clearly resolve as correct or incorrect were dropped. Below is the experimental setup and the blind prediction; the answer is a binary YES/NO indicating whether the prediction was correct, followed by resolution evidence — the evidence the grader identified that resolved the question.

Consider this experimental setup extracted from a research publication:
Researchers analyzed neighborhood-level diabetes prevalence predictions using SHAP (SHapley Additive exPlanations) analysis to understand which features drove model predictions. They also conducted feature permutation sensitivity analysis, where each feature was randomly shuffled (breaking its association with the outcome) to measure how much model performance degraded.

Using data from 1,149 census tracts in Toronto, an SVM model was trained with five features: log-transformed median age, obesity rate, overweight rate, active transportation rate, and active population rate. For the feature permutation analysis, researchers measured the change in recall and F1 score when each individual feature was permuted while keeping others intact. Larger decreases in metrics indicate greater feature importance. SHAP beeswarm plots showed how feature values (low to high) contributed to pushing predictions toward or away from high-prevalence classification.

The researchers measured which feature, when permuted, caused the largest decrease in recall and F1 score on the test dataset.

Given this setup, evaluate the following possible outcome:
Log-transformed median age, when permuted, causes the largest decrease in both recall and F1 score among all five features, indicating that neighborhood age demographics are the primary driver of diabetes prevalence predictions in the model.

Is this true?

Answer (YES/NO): YES